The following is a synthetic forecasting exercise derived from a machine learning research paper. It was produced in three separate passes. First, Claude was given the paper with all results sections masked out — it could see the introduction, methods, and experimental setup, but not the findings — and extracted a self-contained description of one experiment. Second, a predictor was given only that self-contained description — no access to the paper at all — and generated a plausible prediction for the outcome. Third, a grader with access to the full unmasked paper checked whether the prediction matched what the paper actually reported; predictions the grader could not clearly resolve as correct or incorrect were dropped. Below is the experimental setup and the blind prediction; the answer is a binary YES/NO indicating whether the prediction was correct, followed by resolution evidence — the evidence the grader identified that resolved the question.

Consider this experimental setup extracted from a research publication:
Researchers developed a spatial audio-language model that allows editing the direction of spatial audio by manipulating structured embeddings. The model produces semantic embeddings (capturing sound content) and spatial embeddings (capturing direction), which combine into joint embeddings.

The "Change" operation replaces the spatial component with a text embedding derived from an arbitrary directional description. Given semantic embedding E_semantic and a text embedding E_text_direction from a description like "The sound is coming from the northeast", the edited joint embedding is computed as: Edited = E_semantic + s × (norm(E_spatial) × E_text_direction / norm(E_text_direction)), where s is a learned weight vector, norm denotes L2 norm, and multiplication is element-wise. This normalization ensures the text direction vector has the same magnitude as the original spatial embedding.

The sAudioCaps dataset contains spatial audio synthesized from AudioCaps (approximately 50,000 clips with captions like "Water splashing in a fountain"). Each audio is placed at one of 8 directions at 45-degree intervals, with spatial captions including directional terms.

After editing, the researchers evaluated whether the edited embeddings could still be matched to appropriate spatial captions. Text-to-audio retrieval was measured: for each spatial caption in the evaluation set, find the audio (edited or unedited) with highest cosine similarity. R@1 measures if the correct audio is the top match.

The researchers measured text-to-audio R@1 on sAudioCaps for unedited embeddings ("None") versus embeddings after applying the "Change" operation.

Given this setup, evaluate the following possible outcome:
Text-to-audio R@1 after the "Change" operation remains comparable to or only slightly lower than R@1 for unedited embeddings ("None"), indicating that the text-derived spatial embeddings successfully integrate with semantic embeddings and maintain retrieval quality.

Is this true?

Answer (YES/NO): YES